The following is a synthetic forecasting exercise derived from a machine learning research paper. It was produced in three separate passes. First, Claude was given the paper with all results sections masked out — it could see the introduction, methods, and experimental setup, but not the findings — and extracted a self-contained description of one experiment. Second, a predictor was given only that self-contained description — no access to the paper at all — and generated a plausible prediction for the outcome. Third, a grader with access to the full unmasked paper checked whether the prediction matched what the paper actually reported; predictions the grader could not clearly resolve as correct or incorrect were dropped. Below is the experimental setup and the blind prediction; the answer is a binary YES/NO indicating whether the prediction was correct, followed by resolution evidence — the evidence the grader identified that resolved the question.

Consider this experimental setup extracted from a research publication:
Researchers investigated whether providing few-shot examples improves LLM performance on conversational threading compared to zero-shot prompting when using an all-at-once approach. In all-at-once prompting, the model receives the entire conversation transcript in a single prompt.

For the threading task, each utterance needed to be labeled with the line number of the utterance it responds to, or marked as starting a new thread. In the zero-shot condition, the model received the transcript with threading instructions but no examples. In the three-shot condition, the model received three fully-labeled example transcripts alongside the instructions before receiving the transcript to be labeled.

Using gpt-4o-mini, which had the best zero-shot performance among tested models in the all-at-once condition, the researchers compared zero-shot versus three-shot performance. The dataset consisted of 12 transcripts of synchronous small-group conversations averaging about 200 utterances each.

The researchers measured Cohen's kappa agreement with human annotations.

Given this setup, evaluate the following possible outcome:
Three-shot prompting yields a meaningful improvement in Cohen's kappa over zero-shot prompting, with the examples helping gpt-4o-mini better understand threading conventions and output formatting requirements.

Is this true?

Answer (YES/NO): NO